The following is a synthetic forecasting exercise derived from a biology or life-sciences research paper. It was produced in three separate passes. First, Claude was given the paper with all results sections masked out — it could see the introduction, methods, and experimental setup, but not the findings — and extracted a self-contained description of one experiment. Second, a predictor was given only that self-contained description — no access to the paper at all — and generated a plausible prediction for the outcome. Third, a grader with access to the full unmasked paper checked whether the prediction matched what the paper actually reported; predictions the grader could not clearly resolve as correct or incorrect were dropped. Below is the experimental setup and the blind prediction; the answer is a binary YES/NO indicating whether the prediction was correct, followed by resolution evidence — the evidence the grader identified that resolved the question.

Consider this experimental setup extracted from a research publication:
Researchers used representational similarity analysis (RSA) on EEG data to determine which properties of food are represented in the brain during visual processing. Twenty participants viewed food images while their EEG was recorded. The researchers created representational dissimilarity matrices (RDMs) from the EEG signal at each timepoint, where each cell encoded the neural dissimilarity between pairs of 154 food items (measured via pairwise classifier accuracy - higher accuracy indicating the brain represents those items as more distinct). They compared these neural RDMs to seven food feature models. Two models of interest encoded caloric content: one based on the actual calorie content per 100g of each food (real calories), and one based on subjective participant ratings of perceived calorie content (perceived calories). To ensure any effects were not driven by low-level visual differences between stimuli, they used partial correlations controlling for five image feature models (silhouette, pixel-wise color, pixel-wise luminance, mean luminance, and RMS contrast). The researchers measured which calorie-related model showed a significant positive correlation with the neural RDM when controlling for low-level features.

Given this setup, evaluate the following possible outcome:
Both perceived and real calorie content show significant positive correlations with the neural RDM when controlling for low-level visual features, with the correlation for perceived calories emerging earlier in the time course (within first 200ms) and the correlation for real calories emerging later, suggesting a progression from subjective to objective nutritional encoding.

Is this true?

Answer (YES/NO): NO